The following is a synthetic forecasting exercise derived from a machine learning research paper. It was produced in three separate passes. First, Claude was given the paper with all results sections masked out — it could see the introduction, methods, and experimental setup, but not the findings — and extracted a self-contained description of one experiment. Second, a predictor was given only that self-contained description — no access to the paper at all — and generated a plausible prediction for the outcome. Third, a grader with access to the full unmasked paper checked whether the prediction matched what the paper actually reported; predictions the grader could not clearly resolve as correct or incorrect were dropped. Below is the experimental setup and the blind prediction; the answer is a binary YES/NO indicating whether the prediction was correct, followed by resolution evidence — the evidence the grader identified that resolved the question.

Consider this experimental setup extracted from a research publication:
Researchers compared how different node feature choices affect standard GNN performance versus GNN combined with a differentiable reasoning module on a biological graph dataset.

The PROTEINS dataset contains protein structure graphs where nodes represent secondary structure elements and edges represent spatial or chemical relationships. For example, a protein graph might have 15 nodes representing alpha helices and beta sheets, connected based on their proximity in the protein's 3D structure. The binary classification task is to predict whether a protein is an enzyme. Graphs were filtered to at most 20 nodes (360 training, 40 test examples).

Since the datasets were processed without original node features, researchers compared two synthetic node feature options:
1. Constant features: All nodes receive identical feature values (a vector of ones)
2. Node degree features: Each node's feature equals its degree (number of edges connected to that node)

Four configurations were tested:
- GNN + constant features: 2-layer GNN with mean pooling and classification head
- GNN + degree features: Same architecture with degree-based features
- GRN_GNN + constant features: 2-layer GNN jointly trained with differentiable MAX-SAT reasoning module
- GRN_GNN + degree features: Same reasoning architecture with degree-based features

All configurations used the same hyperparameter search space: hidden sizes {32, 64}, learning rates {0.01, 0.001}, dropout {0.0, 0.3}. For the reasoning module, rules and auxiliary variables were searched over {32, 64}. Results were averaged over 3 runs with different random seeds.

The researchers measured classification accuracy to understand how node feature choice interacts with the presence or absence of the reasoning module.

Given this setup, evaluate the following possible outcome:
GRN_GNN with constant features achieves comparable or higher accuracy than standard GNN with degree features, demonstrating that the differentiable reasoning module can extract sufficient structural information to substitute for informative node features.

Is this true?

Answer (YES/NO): YES